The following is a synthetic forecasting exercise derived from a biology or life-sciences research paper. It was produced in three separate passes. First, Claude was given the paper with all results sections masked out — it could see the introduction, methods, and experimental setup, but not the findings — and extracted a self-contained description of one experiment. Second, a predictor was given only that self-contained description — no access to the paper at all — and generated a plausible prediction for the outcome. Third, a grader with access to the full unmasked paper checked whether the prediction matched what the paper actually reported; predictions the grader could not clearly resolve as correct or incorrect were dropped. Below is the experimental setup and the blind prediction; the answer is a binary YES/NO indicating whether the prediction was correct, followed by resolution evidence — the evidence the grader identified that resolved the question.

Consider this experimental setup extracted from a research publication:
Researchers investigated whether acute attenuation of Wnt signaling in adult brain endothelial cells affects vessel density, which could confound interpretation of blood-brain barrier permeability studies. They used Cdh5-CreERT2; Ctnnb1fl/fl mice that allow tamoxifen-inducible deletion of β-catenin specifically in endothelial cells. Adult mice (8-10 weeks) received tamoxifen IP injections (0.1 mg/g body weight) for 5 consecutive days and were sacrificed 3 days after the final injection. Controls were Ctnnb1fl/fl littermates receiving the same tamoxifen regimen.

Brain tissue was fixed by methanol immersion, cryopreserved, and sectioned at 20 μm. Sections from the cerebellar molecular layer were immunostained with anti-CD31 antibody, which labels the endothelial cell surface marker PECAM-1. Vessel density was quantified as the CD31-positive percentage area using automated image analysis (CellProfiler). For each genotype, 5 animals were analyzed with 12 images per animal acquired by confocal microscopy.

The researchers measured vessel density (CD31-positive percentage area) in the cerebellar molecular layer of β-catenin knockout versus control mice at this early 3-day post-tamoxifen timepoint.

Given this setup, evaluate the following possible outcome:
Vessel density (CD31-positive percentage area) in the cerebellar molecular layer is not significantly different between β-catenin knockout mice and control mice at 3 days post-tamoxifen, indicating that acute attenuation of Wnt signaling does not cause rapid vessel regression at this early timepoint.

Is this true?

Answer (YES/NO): YES